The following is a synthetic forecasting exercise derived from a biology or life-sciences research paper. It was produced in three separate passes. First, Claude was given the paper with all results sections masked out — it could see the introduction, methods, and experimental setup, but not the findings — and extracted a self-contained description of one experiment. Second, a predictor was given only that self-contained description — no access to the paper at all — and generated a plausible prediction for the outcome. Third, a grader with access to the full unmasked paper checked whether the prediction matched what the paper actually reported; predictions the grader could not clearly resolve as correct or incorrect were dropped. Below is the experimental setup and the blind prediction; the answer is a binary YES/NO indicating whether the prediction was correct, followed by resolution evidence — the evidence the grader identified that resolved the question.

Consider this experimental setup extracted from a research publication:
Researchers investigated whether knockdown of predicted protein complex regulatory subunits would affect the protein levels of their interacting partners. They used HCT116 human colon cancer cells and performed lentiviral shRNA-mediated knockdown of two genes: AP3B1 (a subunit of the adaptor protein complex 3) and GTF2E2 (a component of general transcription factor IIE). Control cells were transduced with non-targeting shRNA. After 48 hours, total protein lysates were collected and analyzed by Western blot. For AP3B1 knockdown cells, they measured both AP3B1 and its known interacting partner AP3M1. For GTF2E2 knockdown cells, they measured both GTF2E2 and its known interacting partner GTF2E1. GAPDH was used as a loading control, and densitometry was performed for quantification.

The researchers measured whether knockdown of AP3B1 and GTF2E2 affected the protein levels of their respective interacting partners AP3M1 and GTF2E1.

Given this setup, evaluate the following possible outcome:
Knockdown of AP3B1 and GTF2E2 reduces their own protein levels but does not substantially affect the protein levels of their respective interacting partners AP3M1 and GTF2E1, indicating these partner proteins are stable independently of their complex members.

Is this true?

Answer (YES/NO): NO